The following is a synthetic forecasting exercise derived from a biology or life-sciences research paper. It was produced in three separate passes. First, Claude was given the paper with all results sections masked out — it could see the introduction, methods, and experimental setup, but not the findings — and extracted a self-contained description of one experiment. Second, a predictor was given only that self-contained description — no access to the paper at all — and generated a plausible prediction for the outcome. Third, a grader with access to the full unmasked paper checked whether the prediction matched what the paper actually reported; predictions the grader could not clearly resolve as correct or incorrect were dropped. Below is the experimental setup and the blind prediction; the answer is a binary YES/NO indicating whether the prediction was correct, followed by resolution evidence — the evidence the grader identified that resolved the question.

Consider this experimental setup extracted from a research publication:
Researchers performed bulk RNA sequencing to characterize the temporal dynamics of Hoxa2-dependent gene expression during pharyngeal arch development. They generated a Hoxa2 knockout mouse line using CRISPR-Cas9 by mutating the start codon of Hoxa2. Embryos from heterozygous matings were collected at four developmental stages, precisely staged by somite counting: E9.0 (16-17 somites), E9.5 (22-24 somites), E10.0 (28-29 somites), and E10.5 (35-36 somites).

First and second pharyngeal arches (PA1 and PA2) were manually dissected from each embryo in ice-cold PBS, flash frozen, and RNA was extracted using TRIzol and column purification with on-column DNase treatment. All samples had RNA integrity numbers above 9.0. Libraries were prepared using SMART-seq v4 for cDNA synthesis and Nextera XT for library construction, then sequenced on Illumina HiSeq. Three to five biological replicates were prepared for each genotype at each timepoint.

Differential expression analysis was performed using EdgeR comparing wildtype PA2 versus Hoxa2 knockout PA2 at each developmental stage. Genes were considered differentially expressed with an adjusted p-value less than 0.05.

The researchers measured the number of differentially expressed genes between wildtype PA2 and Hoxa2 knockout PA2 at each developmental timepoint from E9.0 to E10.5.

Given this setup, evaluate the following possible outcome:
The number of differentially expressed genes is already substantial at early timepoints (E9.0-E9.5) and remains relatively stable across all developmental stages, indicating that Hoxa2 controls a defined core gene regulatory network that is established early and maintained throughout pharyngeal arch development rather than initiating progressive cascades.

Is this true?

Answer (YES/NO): NO